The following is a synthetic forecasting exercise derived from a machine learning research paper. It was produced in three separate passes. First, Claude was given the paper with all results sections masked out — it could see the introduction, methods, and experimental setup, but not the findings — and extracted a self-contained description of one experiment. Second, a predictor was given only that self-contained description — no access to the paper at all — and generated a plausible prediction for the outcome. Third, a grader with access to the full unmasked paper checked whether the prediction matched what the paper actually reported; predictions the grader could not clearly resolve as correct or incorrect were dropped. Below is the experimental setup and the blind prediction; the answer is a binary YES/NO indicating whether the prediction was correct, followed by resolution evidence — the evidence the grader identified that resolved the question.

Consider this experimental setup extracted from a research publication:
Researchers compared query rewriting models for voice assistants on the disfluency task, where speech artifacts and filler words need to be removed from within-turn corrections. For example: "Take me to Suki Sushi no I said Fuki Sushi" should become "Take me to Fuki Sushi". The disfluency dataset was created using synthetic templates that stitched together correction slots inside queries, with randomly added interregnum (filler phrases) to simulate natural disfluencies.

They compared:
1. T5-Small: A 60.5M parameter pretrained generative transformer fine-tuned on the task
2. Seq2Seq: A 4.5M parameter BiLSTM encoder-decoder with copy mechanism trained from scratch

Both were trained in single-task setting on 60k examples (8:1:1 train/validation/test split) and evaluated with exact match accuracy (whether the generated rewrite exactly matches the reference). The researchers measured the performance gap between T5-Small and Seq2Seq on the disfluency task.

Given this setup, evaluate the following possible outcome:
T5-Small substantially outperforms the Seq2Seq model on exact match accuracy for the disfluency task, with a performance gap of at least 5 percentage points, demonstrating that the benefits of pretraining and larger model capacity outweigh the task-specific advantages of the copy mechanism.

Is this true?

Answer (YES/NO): YES